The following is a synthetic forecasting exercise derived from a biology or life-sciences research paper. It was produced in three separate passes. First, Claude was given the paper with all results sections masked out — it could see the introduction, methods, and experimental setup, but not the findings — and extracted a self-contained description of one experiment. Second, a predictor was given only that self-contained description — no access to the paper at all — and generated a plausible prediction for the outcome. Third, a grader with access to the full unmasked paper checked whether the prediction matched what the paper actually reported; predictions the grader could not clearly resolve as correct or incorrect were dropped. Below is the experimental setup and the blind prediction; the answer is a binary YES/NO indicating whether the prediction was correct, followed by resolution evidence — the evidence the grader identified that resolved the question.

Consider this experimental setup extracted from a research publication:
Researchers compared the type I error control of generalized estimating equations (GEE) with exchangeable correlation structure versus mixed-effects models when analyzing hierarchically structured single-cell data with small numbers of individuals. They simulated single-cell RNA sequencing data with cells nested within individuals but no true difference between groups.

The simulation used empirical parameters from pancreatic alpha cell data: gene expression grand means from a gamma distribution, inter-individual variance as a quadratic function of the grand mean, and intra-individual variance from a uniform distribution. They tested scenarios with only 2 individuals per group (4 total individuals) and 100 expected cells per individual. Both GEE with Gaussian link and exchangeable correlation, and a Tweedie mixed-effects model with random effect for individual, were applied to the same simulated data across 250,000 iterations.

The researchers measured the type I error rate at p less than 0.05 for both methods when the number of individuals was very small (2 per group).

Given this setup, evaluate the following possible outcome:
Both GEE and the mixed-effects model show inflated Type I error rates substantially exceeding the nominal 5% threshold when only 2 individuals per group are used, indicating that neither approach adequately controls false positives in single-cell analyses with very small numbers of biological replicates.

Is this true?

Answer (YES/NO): NO